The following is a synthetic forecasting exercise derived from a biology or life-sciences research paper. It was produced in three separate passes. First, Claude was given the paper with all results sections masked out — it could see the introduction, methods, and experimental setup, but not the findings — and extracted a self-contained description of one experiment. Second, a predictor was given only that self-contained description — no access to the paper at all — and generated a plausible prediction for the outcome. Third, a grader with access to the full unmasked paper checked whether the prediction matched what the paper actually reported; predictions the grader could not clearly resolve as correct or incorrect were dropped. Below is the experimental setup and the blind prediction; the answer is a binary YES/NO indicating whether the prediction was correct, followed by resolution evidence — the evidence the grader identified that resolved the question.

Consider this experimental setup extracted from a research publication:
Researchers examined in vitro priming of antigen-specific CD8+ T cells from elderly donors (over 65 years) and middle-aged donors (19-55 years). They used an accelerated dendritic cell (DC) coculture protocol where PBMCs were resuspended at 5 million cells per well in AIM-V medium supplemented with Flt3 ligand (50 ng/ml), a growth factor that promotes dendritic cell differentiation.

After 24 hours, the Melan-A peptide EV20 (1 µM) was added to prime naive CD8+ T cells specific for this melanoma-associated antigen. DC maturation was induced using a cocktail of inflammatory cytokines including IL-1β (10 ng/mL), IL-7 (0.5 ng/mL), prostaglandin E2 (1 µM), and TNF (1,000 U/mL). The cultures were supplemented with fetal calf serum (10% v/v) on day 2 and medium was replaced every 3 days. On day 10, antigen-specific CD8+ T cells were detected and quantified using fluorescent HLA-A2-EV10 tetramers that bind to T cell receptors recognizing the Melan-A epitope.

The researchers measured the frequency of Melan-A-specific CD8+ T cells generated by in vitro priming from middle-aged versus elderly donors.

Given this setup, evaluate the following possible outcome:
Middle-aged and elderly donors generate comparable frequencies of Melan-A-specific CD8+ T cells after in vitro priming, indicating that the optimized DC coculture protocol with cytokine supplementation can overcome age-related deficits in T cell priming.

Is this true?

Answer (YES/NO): NO